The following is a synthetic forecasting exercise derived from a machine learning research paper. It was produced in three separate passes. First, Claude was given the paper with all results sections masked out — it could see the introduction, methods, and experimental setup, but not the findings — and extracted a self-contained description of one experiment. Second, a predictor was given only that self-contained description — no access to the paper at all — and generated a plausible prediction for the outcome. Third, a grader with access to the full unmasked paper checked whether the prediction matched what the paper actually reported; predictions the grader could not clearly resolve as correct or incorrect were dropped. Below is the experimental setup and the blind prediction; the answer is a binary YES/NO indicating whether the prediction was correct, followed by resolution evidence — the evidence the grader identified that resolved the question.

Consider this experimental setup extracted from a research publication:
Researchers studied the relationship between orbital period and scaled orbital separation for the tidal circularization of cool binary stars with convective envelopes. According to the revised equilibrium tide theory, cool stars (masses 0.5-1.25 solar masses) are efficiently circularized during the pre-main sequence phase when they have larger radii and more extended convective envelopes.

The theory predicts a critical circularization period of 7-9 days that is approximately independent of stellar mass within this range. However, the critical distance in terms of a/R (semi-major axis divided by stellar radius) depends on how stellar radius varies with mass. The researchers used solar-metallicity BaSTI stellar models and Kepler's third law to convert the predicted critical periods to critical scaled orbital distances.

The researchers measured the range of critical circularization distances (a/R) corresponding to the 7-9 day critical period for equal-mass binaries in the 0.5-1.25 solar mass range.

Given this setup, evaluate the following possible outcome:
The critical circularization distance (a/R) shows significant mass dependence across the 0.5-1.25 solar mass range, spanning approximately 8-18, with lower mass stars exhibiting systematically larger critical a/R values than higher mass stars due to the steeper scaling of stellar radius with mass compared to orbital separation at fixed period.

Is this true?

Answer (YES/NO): NO